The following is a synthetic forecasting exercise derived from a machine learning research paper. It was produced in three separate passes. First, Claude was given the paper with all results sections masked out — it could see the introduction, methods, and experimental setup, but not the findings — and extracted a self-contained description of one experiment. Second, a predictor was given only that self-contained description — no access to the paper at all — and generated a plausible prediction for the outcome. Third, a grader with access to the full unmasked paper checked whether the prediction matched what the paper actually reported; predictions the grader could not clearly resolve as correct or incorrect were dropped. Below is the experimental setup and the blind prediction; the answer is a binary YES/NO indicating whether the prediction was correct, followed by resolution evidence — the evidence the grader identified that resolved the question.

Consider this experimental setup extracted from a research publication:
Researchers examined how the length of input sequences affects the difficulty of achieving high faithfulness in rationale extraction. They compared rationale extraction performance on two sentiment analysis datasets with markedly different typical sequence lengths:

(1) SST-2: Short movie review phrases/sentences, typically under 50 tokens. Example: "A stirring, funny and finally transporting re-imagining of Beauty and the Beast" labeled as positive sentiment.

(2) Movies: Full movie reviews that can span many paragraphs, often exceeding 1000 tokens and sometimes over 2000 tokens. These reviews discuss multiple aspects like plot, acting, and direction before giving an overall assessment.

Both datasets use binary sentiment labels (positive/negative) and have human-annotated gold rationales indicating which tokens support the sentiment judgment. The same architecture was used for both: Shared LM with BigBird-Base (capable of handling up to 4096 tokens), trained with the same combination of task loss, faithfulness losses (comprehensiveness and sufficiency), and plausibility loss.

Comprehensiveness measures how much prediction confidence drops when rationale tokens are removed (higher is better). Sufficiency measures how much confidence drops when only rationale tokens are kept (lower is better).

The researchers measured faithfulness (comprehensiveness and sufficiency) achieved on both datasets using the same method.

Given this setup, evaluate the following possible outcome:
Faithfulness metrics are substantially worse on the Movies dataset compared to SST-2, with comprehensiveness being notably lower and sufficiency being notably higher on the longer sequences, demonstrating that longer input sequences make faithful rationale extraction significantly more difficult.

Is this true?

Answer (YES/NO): NO